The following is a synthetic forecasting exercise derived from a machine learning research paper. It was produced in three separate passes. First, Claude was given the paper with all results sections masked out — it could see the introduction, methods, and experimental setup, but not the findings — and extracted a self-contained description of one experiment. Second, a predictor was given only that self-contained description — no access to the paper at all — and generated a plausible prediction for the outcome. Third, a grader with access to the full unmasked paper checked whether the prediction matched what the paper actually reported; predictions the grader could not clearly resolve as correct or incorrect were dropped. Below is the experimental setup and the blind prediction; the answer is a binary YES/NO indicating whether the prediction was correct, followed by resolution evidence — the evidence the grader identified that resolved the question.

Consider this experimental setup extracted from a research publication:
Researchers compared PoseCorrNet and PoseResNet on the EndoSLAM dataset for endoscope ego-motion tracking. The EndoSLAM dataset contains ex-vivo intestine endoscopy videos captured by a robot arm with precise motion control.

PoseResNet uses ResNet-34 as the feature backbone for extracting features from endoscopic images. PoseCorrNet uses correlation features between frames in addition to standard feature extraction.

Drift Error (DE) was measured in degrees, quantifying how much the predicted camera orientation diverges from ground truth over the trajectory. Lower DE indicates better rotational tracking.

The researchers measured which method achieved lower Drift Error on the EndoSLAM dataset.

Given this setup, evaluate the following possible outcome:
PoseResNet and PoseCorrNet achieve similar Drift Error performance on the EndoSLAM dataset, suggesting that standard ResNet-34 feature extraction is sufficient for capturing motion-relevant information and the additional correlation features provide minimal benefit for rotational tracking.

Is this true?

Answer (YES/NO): YES